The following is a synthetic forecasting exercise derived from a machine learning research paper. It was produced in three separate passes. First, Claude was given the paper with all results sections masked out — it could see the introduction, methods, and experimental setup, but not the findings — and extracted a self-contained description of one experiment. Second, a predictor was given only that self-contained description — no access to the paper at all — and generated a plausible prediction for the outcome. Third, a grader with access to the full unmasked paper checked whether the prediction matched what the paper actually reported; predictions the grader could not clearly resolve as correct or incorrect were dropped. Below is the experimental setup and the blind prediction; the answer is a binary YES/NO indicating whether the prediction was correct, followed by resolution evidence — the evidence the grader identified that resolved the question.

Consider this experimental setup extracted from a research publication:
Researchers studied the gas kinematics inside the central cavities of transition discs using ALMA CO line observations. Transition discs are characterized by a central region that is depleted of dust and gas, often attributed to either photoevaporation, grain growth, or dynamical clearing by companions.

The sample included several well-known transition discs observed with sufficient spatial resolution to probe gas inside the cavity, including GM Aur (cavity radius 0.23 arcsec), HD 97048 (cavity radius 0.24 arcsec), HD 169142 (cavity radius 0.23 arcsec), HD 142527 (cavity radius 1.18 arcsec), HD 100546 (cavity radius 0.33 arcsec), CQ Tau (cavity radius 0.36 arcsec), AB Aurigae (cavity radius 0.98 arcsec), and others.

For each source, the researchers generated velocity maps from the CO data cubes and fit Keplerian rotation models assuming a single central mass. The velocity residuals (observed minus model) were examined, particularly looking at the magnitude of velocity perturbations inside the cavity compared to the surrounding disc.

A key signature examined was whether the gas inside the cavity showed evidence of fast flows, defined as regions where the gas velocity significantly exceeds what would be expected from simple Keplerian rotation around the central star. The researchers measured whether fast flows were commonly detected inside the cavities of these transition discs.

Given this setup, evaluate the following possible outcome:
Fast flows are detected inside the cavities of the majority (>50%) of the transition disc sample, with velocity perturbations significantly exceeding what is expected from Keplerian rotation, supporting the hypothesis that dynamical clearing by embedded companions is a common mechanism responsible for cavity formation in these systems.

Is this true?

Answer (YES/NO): NO